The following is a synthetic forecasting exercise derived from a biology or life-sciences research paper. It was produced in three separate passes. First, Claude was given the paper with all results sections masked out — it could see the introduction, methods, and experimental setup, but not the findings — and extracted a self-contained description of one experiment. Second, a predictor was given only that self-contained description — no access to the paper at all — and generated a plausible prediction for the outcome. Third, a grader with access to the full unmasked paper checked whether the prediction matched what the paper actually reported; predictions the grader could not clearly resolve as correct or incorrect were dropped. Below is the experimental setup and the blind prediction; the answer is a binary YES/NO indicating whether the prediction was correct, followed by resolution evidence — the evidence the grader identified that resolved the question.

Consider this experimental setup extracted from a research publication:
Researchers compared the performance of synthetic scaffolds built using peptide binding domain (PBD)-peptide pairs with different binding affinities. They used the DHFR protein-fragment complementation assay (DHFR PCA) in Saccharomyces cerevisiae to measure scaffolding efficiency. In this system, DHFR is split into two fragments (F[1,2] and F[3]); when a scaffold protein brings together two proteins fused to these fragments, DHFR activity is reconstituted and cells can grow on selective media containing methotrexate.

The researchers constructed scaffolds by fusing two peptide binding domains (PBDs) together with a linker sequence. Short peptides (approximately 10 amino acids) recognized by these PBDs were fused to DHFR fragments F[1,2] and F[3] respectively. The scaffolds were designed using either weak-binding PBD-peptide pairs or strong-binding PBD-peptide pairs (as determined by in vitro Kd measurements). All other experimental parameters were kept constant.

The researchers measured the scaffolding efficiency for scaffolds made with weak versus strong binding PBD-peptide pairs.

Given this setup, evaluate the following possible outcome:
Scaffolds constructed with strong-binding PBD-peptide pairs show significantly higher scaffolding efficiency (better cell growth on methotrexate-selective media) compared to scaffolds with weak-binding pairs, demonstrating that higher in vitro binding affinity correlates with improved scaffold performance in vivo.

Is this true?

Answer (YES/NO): YES